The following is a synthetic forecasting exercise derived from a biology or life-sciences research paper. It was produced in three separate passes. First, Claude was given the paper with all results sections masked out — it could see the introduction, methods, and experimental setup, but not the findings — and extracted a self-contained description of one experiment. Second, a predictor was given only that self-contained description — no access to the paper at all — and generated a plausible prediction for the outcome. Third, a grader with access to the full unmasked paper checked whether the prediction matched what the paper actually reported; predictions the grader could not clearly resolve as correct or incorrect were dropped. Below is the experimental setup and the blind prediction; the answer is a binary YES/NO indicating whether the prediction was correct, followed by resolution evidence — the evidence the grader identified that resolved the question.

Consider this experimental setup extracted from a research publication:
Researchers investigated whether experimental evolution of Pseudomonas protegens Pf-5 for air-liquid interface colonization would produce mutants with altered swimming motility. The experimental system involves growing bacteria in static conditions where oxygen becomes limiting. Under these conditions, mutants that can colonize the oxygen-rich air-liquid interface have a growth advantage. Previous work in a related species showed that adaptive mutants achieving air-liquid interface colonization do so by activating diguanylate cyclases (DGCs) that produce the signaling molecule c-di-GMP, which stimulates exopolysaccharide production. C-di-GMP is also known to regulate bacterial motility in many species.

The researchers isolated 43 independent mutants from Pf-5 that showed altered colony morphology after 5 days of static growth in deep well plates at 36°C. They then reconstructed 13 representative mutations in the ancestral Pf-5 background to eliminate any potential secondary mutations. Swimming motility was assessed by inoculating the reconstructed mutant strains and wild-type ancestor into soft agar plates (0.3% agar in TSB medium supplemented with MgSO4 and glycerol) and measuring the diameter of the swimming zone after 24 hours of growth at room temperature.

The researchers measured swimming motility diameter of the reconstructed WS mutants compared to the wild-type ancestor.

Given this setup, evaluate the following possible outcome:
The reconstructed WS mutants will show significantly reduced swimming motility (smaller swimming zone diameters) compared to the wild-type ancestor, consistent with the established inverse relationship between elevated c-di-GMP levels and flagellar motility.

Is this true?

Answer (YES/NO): NO